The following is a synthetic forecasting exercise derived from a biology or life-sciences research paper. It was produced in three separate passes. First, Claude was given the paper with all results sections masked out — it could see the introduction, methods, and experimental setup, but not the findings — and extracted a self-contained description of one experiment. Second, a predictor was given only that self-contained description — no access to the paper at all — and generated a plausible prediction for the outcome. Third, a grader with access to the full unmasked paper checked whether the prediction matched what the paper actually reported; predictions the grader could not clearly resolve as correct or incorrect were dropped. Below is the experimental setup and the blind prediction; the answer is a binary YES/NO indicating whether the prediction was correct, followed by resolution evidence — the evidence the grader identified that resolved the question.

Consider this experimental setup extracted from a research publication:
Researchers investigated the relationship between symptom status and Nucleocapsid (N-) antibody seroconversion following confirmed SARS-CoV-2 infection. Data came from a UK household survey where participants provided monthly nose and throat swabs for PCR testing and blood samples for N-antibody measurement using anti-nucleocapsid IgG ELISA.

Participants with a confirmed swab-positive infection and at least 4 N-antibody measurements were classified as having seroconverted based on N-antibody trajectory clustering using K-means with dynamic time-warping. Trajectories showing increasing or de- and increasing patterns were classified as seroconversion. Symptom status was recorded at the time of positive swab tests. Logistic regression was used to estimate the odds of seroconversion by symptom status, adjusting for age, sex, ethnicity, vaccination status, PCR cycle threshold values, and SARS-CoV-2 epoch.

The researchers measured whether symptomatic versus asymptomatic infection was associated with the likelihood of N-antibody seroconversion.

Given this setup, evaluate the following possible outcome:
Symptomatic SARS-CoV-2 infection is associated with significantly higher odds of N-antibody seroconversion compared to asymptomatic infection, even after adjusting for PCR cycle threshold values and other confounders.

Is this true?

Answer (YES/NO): YES